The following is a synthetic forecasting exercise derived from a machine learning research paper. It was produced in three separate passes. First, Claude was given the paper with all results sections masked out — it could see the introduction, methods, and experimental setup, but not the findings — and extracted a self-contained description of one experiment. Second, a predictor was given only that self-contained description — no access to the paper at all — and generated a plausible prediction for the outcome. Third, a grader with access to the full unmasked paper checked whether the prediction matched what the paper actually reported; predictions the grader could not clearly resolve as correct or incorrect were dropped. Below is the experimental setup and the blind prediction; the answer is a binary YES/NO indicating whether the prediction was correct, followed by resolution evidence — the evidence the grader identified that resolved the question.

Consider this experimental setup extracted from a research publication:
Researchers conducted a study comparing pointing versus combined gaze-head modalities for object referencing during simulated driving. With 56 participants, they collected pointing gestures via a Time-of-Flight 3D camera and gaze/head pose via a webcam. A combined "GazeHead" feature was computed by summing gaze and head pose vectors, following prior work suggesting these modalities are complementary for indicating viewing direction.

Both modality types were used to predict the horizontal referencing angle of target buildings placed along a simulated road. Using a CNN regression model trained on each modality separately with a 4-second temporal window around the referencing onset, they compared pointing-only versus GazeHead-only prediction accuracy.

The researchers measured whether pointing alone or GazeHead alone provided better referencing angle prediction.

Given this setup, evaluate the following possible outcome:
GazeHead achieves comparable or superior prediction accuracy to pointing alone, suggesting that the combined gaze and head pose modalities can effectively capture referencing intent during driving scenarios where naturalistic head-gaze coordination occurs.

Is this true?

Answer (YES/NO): NO